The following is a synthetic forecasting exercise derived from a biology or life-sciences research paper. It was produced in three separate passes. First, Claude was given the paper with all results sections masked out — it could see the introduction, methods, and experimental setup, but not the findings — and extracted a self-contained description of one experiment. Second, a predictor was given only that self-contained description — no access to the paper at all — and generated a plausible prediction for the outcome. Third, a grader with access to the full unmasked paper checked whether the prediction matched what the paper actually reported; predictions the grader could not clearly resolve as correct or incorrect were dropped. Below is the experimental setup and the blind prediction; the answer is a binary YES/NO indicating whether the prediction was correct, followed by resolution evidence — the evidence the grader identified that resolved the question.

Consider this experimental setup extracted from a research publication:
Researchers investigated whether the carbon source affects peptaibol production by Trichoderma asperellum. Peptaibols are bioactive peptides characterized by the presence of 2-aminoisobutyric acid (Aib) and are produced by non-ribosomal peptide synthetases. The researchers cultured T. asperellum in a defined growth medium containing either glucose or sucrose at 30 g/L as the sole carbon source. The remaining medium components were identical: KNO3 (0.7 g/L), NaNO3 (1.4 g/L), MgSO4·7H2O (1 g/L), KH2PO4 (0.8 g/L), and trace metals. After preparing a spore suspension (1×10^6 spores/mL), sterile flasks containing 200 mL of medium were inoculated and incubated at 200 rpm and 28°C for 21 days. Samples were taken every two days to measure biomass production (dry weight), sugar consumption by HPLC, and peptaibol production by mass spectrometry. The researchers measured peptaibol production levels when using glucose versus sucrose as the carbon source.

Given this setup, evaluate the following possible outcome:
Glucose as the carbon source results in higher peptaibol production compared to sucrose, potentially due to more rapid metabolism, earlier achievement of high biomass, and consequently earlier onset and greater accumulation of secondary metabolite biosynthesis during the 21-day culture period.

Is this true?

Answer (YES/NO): NO